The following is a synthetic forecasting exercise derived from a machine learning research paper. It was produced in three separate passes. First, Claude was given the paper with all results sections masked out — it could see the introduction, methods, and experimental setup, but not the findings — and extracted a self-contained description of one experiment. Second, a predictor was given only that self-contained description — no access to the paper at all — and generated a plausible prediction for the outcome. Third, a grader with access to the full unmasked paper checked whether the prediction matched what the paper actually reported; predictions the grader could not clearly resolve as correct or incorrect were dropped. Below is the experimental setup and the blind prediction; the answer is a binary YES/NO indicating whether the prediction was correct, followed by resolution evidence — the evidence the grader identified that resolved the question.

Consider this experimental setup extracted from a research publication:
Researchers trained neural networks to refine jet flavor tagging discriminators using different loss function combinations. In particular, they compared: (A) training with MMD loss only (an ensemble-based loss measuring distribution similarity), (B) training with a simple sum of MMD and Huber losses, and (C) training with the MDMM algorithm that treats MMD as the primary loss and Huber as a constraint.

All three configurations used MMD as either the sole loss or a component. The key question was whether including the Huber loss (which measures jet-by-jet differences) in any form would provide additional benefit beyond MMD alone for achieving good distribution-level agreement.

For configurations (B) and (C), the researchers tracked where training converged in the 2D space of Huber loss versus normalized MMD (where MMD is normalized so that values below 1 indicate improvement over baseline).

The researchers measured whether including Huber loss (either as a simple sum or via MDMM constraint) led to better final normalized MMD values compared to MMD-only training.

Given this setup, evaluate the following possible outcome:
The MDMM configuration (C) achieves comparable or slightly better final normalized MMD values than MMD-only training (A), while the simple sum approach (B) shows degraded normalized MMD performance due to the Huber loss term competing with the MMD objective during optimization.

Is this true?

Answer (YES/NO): YES